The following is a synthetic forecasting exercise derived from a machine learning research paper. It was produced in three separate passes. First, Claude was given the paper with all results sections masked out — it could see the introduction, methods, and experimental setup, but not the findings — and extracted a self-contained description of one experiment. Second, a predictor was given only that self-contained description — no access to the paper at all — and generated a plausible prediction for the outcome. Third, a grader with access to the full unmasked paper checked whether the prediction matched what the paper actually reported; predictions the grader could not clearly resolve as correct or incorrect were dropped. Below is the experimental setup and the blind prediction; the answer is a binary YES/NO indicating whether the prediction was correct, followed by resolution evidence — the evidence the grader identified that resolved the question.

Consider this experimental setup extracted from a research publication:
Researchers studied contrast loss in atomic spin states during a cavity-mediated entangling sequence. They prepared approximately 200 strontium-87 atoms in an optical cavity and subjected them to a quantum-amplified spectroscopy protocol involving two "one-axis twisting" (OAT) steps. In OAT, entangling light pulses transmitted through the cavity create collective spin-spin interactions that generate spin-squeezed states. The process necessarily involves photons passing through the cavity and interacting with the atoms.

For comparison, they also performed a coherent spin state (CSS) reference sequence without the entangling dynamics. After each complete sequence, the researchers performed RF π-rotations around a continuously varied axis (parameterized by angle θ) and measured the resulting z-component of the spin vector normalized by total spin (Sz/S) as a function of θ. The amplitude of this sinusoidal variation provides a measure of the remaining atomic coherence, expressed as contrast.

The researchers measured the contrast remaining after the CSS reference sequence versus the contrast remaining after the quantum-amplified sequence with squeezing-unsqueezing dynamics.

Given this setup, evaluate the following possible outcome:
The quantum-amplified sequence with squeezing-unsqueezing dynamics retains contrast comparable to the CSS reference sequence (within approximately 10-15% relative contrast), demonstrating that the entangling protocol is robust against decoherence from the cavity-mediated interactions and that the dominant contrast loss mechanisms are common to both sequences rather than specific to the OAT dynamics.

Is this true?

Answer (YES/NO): NO